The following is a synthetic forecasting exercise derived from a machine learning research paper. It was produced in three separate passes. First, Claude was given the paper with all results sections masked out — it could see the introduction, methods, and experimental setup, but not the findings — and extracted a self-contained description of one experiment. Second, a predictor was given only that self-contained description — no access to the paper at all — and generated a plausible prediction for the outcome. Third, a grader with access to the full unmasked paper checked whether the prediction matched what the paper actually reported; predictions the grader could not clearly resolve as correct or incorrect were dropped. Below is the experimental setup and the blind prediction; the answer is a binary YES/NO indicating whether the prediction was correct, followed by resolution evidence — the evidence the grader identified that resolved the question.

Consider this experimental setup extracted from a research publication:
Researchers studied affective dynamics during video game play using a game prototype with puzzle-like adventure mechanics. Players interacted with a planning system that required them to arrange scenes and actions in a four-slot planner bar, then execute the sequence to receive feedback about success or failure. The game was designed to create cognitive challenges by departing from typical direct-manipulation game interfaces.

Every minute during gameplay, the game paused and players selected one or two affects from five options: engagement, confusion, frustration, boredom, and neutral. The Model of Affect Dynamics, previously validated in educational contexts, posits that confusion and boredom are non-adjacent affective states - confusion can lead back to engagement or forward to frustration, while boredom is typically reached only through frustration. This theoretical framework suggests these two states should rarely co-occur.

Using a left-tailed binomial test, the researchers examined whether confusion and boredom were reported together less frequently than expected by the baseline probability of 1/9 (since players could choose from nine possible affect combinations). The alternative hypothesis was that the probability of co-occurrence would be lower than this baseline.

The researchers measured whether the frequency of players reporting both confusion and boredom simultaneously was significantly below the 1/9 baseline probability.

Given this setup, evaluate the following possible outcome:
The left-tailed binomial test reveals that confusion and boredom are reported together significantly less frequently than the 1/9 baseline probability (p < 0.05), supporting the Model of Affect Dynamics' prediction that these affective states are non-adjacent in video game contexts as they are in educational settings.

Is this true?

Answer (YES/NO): YES